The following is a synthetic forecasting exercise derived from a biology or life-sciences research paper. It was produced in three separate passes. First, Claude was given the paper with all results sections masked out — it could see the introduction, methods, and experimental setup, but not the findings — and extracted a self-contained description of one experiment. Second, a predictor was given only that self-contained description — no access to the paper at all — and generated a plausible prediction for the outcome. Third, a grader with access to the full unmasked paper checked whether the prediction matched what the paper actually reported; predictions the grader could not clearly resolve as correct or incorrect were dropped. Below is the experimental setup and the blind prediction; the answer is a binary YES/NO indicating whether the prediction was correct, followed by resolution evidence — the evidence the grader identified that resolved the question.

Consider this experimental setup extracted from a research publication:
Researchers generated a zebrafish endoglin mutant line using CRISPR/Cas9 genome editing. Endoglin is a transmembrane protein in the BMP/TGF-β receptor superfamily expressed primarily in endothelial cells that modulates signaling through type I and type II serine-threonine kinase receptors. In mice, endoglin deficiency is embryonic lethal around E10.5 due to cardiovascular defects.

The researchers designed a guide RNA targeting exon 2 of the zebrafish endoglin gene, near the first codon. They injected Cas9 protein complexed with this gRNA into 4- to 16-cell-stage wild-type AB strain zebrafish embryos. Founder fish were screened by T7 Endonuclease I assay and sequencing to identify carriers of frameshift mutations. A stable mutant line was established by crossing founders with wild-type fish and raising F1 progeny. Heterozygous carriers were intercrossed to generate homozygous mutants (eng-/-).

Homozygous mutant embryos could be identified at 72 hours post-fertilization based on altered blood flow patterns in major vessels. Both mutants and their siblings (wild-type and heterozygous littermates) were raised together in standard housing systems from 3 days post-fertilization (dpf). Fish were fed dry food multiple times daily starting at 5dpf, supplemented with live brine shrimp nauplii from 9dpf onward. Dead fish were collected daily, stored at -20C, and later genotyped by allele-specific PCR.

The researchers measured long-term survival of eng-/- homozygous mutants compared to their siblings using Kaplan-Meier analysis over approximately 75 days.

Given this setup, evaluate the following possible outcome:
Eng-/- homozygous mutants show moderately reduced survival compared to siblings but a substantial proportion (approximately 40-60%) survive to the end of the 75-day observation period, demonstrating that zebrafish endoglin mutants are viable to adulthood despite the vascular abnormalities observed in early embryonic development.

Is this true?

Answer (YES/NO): NO